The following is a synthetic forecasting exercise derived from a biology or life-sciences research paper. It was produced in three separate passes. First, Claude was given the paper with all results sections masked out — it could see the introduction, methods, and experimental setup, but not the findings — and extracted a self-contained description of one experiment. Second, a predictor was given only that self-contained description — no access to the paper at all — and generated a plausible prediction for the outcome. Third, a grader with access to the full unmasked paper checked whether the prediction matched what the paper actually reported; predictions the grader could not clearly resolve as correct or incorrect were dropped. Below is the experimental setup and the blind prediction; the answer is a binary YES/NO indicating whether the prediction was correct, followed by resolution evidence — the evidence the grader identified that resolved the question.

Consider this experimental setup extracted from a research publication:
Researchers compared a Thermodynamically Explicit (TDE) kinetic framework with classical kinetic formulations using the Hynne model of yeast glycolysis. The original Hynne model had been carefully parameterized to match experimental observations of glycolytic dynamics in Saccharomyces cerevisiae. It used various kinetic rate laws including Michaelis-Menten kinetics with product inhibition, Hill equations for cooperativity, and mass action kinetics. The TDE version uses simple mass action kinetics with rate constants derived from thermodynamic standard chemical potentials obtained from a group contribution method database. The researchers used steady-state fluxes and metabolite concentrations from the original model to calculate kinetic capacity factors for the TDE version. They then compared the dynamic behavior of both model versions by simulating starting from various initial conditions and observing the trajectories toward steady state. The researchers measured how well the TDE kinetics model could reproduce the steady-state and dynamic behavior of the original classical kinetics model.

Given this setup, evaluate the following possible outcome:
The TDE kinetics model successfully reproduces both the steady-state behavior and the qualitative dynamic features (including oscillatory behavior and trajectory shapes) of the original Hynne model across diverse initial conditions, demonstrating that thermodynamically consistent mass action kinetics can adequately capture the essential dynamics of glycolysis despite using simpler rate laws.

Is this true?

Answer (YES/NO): NO